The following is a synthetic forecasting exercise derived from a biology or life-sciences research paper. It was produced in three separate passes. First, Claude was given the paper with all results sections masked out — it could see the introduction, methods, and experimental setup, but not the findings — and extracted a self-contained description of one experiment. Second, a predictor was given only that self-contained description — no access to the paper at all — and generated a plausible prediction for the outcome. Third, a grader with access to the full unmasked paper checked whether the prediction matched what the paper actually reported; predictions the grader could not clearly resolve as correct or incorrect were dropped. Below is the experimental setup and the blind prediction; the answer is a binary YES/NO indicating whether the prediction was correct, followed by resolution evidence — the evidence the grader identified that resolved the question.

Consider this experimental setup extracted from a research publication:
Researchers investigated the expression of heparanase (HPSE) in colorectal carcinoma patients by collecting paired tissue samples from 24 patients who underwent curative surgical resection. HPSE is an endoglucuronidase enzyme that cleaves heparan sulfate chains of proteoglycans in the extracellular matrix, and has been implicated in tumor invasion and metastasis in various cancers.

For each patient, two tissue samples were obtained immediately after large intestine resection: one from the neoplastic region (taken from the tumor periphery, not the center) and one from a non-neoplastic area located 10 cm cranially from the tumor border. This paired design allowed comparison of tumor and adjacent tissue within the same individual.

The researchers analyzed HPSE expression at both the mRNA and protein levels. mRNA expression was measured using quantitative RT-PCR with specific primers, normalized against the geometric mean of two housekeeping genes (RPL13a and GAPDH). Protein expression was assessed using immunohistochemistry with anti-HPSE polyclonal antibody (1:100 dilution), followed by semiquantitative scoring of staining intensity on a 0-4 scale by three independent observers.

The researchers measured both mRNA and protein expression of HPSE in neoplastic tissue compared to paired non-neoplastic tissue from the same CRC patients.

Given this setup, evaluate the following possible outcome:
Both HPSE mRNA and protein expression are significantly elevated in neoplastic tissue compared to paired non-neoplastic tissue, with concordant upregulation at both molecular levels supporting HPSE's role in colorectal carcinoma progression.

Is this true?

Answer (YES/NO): NO